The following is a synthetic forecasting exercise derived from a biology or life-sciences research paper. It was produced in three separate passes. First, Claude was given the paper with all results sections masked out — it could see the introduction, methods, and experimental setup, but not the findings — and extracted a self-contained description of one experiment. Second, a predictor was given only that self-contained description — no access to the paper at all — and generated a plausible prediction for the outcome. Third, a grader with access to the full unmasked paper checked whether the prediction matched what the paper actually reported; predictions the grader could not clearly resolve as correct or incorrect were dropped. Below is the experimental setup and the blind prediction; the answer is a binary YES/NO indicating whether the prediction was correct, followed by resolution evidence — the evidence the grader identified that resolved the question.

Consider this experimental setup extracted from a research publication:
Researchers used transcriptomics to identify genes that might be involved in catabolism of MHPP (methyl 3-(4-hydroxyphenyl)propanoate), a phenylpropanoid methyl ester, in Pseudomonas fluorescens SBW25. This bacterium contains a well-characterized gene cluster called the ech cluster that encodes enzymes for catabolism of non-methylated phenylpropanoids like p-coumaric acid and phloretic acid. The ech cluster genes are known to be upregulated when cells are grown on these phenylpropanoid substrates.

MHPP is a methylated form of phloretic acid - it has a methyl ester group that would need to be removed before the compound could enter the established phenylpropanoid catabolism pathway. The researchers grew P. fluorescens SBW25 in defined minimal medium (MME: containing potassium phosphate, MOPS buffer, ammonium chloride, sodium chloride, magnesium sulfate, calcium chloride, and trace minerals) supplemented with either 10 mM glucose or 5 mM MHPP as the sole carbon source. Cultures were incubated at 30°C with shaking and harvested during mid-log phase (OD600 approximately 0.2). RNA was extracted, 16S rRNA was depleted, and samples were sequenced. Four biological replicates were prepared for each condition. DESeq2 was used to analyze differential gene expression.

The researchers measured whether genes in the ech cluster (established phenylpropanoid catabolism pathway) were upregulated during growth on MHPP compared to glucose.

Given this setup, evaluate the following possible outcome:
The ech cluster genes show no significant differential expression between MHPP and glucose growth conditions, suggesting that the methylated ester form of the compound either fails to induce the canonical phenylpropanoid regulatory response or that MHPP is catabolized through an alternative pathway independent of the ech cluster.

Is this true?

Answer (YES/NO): NO